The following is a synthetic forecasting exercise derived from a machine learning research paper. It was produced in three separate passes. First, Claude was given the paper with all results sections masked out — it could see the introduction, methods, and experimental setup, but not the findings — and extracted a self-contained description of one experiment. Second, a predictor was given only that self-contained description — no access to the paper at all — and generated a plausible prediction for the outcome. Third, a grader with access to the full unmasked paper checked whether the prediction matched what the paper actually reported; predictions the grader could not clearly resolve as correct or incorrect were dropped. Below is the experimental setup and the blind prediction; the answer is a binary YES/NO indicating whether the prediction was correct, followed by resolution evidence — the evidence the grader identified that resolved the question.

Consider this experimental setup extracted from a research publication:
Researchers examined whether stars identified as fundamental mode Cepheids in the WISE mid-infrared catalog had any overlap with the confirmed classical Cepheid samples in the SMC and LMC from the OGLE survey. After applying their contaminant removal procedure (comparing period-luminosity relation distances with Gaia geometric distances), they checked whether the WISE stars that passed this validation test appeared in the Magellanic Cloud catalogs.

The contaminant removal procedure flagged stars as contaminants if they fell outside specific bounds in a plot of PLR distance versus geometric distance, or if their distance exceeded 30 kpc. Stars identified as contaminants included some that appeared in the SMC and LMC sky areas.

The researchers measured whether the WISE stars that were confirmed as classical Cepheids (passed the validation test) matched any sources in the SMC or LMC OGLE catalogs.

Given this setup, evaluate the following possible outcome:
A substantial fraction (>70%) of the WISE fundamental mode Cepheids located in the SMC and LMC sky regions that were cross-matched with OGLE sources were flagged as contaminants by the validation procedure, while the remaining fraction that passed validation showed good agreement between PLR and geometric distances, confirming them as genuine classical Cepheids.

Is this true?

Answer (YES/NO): NO